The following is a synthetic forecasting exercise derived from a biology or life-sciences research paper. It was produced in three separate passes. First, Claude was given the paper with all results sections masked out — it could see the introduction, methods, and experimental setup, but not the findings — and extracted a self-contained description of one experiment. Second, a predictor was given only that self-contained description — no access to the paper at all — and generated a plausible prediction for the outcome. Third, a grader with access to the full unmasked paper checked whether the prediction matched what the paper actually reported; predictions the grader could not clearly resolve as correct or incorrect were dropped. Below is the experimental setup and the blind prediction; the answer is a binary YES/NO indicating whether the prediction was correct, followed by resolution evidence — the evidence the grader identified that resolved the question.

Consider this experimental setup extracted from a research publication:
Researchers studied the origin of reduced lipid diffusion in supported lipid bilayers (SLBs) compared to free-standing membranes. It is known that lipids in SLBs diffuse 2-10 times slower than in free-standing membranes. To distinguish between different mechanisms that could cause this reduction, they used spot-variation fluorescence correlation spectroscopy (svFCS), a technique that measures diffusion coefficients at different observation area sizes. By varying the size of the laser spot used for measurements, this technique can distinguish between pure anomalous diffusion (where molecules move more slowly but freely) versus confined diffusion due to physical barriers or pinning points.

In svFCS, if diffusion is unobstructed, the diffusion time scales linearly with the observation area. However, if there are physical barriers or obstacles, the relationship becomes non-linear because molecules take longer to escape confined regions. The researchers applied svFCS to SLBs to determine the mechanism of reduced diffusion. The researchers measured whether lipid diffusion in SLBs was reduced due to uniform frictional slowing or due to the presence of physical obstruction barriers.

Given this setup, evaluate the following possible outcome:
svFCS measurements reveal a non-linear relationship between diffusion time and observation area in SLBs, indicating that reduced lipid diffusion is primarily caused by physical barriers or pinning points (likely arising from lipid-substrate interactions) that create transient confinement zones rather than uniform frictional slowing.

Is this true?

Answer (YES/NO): NO